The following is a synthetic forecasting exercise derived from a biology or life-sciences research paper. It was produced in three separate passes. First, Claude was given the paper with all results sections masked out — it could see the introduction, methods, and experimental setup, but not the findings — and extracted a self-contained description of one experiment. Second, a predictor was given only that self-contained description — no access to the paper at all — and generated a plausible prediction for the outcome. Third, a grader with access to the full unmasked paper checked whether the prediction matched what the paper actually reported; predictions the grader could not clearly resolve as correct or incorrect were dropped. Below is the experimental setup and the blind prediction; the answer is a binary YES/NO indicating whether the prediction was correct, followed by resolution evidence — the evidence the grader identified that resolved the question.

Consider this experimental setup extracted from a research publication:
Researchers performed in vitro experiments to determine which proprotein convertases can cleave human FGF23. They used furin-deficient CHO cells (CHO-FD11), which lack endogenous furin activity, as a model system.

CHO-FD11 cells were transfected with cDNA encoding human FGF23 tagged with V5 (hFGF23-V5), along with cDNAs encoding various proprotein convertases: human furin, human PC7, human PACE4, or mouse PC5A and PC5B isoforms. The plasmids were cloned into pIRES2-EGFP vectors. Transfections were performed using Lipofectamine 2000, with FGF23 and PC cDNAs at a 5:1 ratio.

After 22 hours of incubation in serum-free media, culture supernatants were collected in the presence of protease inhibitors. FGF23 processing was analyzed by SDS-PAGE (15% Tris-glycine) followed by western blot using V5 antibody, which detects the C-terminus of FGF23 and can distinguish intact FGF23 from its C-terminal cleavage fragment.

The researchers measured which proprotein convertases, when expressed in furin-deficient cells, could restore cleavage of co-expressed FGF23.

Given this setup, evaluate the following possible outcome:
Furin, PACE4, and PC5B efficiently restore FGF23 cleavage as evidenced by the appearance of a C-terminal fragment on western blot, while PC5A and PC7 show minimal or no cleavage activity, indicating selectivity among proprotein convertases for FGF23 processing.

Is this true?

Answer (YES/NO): NO